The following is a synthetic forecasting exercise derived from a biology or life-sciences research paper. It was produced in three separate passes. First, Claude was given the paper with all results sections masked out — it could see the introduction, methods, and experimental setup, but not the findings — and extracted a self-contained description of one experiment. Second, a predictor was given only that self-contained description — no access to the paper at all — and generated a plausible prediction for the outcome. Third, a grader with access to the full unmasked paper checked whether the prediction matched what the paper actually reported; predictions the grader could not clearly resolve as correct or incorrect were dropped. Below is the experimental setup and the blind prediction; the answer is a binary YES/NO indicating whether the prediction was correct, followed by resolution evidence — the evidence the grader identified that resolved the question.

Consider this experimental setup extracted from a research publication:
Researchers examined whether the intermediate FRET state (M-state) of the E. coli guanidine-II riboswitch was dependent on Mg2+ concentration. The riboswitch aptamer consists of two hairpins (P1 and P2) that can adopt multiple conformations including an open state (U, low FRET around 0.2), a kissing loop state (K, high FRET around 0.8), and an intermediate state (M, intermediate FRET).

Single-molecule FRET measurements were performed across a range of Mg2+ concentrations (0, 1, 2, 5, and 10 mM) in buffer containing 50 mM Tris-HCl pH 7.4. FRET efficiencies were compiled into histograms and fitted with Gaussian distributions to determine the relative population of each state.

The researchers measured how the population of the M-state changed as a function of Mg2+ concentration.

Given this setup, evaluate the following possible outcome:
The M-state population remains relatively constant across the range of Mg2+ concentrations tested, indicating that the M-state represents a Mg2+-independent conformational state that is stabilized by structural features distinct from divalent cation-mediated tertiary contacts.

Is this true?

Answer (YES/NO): NO